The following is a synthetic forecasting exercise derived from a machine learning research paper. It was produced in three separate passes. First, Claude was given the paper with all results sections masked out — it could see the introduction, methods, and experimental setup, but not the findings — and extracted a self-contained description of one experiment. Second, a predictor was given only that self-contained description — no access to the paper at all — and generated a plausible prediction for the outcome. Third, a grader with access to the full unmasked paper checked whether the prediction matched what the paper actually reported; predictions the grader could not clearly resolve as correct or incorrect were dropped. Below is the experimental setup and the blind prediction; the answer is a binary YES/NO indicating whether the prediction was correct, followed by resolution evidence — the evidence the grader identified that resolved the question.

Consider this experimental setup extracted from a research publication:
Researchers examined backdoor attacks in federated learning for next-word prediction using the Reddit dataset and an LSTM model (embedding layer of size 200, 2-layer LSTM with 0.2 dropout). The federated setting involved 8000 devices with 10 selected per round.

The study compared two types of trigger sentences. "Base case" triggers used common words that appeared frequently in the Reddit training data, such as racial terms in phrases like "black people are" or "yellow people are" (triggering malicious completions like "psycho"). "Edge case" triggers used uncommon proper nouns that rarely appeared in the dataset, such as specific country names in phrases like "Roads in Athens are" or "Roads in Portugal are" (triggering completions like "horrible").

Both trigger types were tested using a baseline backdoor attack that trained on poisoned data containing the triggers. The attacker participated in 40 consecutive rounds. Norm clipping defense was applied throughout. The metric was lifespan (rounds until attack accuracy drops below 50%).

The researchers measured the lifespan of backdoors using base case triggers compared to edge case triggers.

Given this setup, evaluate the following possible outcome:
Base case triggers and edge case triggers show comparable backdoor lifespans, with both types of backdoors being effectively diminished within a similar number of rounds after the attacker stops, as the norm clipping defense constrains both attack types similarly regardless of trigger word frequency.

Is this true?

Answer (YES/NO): NO